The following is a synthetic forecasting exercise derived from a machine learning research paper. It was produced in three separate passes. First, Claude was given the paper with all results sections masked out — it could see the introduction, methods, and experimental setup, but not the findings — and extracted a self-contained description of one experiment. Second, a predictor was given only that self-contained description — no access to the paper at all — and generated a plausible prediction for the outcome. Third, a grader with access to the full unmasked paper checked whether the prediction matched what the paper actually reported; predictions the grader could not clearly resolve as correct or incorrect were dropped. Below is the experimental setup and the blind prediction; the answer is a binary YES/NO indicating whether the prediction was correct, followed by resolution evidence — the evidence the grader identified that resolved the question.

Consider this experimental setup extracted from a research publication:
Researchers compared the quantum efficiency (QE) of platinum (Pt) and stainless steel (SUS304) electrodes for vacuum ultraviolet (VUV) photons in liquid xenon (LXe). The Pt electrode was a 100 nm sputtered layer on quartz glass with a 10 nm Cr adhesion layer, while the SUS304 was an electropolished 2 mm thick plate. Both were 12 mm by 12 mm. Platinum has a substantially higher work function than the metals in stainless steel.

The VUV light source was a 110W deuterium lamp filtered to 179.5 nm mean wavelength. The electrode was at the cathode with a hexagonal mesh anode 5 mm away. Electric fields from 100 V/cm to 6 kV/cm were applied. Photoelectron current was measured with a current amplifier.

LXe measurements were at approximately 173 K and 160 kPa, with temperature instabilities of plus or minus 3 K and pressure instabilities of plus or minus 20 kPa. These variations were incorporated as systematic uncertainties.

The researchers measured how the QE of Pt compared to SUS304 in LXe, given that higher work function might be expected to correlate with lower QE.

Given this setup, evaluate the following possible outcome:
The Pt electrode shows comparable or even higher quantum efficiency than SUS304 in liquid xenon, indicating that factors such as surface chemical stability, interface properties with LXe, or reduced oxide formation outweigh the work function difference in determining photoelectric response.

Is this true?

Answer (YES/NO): YES